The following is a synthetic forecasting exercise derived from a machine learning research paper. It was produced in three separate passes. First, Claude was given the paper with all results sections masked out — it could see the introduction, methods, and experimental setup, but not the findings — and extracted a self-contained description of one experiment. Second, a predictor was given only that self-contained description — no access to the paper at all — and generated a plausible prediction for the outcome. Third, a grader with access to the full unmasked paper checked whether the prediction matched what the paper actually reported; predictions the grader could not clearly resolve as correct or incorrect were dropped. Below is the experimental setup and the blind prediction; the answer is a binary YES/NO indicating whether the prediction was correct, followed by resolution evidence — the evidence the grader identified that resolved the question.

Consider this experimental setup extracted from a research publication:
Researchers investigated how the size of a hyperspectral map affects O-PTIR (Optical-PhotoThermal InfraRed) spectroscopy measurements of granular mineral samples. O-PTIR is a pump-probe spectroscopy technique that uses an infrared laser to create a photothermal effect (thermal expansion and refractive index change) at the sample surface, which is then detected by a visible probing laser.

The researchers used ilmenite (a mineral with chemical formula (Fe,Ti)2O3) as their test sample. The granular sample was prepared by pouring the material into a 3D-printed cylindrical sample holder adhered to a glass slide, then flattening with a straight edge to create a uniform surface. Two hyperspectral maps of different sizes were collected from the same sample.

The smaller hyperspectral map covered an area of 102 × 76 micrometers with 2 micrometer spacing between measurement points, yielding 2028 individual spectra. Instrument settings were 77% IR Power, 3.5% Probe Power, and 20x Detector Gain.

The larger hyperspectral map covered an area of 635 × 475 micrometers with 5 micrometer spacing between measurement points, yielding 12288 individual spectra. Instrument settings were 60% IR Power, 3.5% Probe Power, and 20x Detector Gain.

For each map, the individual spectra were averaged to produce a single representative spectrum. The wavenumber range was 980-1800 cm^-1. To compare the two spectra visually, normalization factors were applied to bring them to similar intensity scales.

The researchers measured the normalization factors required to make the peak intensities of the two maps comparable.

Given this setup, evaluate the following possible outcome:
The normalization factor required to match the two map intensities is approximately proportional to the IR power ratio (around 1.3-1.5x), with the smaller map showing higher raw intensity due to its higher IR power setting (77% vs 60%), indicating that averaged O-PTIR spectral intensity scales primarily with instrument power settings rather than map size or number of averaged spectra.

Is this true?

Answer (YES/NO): NO